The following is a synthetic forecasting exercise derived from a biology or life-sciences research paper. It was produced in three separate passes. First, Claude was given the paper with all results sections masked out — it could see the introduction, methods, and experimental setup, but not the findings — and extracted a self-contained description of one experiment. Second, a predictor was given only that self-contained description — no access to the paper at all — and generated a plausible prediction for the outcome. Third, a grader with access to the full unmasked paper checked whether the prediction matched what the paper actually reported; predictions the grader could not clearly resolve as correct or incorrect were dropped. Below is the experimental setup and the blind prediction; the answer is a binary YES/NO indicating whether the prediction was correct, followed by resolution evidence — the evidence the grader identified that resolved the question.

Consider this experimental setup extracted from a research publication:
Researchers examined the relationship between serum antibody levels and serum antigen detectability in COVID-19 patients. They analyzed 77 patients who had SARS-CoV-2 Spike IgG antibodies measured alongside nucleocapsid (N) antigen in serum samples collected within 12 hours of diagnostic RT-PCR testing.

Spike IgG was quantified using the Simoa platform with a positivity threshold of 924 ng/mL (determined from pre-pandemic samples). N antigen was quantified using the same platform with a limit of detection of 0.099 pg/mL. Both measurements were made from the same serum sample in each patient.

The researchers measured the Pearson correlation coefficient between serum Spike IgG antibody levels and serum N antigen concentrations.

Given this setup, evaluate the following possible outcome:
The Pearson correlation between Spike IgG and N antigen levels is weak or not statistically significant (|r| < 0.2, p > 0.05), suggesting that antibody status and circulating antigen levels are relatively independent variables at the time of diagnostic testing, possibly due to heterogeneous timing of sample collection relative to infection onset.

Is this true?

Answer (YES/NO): NO